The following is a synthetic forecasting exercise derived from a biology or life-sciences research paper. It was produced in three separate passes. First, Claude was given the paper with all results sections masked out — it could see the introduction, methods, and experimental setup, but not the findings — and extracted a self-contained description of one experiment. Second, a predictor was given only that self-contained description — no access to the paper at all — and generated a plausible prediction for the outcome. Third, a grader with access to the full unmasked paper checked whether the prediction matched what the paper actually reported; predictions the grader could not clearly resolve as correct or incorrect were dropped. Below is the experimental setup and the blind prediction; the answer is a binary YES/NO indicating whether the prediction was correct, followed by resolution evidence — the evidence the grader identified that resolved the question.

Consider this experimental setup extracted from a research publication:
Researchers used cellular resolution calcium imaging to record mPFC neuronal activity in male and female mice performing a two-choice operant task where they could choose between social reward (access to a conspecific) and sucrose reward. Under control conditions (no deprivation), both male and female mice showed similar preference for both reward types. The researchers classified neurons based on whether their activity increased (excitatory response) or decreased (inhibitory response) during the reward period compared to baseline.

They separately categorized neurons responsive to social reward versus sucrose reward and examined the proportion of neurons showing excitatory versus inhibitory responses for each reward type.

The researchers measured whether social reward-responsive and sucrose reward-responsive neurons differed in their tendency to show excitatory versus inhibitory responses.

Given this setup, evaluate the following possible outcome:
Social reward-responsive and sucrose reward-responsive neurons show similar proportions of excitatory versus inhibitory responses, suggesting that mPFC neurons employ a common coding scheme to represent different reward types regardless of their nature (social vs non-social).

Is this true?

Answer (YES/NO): NO